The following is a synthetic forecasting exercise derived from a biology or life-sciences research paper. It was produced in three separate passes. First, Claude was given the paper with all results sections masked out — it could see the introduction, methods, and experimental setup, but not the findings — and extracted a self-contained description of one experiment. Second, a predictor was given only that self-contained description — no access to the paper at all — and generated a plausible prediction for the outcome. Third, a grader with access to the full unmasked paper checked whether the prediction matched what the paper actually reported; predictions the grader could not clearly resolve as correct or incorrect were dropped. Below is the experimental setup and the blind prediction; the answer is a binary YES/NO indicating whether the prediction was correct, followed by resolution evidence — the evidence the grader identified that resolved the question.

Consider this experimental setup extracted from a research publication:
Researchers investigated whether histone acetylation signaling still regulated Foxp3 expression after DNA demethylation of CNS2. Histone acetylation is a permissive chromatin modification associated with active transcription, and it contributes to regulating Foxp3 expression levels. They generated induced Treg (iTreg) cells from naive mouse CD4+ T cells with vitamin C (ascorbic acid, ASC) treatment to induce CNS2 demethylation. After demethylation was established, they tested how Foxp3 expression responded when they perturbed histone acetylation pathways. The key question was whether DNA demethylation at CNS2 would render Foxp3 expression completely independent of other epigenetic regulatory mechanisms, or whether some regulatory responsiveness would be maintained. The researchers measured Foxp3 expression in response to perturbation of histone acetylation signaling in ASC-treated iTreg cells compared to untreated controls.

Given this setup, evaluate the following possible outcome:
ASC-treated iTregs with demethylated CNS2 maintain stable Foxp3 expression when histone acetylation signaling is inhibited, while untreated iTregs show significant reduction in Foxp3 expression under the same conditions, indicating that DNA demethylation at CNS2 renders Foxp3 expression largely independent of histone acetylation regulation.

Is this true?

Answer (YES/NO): YES